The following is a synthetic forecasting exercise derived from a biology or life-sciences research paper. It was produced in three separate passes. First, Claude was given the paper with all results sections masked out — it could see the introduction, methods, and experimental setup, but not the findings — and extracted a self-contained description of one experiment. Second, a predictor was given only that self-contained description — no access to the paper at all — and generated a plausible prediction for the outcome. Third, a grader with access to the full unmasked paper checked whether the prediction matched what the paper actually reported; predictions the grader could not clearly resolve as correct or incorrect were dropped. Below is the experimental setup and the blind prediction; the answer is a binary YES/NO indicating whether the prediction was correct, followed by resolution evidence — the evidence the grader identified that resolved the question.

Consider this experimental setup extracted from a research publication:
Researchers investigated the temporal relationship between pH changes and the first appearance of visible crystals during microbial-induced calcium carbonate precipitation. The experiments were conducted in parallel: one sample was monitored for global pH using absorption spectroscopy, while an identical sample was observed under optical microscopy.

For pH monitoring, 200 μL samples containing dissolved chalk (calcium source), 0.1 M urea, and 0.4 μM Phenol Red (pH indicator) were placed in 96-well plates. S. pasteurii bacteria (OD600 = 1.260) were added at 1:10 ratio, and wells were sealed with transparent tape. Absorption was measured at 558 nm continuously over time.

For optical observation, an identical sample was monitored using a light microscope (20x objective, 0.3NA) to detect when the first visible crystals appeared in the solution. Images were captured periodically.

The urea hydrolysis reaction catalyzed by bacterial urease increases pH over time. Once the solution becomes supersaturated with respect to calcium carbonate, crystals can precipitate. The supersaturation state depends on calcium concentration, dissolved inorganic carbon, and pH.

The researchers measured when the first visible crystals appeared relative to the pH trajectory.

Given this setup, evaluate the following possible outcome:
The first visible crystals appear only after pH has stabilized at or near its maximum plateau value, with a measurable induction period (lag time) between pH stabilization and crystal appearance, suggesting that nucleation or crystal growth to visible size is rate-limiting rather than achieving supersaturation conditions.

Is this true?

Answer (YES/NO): NO